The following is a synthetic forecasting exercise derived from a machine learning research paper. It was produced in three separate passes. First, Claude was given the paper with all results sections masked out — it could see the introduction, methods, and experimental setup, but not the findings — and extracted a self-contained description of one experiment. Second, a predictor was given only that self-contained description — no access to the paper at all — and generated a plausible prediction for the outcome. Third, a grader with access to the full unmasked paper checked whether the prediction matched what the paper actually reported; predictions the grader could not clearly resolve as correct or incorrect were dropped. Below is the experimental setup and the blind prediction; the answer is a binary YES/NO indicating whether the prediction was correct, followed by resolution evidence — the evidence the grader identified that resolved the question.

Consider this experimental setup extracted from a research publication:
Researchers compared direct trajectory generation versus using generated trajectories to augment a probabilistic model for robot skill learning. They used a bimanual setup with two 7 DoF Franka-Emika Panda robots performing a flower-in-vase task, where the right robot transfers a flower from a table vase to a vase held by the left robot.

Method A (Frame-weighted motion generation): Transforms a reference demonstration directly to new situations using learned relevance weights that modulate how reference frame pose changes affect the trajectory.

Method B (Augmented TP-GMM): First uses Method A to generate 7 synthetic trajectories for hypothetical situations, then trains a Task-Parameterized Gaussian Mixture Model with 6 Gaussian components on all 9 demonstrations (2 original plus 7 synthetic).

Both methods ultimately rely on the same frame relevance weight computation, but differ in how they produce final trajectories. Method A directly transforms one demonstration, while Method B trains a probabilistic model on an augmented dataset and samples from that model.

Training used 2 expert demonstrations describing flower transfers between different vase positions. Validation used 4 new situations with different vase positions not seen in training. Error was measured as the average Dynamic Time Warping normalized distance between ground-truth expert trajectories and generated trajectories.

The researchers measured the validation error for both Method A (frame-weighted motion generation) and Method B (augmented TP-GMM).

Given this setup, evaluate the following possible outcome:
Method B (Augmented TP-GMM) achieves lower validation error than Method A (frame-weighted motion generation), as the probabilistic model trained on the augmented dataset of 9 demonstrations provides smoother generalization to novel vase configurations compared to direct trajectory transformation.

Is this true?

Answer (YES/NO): NO